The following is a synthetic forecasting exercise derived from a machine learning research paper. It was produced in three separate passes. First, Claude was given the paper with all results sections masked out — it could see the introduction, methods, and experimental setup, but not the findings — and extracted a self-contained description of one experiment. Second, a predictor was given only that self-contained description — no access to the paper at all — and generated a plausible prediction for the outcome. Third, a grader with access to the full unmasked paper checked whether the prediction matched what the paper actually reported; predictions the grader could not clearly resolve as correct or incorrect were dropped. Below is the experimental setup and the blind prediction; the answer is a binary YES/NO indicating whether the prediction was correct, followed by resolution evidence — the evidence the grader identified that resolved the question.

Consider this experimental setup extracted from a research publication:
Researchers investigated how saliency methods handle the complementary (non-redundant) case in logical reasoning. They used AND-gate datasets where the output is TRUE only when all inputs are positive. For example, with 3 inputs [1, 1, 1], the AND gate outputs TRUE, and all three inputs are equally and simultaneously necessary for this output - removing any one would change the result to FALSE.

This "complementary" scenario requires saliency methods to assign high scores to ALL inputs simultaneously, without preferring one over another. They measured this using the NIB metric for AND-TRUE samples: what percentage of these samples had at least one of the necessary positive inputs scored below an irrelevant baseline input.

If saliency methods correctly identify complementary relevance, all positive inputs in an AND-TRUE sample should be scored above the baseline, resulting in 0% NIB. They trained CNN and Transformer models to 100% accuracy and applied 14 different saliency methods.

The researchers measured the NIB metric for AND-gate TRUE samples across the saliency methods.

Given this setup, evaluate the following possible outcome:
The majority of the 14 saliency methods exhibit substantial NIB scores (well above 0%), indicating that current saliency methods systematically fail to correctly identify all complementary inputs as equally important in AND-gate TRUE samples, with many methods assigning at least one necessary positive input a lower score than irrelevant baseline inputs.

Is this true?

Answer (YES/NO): YES